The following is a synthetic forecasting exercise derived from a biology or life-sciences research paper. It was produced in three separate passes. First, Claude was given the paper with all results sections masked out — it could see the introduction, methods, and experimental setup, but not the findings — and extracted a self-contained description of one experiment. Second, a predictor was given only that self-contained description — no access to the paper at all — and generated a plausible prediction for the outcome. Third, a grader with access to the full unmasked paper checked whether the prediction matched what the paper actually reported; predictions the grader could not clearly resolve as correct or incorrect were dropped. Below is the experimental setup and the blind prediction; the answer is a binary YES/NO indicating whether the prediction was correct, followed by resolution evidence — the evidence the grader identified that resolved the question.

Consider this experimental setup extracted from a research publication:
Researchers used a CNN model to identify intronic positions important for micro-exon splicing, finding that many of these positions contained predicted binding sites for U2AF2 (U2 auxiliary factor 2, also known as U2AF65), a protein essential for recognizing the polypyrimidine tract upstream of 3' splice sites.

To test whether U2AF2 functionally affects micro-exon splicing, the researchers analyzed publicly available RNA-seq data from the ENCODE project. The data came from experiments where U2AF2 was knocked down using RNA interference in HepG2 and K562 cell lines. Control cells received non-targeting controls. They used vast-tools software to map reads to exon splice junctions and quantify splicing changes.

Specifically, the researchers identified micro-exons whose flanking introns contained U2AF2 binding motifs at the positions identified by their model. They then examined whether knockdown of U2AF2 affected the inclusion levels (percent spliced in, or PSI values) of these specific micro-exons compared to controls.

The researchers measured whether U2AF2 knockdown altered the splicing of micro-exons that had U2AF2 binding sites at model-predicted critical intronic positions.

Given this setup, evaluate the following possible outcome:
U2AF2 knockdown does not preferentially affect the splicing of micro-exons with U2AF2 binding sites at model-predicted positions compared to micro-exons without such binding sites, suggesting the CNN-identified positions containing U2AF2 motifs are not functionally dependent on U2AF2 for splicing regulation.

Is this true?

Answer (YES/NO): NO